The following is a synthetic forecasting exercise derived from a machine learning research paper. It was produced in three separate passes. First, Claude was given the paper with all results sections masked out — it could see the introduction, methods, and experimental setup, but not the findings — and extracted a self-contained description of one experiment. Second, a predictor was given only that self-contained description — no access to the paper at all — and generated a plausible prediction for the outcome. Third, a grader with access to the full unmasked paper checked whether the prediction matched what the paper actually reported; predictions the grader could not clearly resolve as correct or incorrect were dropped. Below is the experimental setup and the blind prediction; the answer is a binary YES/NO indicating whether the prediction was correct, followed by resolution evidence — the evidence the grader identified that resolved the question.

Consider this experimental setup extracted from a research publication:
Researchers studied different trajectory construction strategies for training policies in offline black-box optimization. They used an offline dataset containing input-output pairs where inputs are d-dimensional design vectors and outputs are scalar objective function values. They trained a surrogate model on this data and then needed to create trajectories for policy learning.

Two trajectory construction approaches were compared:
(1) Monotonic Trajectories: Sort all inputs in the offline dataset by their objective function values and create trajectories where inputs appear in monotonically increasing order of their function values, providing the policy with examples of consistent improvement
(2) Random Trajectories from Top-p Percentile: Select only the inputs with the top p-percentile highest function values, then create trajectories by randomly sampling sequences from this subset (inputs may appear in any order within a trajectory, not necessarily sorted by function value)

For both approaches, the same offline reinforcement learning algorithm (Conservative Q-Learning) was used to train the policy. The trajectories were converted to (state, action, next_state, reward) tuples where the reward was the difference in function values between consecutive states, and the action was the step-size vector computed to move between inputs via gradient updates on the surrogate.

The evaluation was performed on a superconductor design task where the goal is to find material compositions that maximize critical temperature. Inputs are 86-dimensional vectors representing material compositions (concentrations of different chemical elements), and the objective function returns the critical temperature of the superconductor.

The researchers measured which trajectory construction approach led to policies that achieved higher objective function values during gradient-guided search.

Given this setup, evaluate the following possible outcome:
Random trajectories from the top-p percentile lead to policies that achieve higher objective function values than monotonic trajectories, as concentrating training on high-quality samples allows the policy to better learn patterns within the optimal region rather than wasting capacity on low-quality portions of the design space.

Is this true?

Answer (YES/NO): YES